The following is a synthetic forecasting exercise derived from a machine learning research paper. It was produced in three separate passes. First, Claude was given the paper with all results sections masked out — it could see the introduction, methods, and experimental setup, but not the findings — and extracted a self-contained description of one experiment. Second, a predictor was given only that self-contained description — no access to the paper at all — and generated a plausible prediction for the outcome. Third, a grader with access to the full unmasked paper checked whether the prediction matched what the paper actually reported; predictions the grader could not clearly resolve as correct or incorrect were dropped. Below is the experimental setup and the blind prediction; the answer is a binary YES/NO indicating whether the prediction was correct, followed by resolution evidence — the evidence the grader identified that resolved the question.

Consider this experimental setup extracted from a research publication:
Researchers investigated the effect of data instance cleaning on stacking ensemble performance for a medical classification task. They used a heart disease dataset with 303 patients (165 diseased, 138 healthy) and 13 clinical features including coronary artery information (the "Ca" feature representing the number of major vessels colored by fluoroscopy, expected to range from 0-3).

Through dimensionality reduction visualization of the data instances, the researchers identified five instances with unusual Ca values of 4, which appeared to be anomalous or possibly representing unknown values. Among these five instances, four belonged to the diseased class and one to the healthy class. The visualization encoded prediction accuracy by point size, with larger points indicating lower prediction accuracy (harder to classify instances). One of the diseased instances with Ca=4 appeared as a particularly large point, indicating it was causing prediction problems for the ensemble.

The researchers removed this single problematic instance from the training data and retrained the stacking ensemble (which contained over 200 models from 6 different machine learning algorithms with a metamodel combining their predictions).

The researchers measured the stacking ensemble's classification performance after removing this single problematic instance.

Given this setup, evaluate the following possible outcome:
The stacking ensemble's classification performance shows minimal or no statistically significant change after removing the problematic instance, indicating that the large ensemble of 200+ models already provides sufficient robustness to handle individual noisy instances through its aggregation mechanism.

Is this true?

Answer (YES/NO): NO